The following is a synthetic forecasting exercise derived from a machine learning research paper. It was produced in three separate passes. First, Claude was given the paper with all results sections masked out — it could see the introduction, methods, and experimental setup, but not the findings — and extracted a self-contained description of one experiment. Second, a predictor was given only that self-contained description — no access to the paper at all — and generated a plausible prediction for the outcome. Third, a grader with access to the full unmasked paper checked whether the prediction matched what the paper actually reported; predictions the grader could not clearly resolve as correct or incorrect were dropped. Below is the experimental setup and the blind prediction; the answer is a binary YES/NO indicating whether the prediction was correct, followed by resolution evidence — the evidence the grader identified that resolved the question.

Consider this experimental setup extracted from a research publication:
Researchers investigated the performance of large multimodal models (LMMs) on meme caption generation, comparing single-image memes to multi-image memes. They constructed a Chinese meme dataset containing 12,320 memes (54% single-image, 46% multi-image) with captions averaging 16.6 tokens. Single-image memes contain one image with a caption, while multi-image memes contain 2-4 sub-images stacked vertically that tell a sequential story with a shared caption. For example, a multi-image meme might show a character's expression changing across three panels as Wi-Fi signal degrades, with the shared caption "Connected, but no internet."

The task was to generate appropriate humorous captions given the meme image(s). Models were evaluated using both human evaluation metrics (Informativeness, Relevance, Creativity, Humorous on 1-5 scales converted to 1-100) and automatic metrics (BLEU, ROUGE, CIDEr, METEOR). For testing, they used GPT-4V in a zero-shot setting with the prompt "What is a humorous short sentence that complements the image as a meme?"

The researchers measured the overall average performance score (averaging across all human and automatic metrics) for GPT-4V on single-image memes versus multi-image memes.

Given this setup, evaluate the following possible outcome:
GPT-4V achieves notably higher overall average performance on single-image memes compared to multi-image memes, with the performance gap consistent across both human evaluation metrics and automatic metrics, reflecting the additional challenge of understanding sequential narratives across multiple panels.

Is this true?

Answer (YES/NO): YES